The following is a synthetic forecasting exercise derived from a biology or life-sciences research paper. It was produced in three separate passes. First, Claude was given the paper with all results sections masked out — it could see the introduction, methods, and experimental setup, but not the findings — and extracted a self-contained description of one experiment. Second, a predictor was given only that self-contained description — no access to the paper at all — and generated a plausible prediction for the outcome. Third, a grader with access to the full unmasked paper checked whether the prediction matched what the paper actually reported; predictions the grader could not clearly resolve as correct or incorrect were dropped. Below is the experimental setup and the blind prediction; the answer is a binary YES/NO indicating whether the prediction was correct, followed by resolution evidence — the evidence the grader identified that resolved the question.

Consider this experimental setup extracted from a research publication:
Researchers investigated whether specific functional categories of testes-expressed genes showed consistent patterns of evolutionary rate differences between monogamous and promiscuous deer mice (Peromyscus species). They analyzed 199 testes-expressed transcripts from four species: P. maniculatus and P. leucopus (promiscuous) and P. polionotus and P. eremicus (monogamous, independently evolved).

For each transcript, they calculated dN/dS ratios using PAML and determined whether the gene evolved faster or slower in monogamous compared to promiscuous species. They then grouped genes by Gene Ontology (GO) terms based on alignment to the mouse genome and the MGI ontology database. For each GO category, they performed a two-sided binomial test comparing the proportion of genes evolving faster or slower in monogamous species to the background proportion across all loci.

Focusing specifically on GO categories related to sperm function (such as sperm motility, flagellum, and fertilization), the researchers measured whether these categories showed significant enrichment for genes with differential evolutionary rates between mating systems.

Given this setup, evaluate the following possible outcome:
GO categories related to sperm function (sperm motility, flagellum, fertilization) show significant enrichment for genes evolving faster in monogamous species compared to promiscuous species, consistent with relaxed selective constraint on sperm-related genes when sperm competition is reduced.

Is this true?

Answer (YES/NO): YES